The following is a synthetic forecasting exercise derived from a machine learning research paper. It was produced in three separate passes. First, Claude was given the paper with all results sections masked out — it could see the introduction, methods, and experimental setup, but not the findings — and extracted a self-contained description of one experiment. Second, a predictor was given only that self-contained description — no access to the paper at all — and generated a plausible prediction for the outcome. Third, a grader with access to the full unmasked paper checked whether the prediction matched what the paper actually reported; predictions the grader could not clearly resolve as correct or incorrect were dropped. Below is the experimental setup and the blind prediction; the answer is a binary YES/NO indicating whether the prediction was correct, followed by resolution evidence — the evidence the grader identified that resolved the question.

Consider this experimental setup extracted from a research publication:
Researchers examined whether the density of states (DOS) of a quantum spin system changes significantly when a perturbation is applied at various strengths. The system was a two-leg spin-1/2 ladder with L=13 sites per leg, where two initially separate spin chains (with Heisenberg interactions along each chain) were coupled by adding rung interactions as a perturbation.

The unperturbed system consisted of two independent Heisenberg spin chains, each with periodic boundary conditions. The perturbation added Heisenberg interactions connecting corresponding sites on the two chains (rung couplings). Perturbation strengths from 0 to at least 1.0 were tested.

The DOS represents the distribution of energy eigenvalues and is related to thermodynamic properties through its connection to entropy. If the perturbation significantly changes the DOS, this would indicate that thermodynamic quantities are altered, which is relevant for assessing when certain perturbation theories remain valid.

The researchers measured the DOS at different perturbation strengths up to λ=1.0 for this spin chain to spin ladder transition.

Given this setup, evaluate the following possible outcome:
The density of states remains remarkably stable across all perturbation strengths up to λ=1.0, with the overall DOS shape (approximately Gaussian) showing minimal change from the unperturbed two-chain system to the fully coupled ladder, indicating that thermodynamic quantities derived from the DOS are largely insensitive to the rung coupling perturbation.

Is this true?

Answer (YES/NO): YES